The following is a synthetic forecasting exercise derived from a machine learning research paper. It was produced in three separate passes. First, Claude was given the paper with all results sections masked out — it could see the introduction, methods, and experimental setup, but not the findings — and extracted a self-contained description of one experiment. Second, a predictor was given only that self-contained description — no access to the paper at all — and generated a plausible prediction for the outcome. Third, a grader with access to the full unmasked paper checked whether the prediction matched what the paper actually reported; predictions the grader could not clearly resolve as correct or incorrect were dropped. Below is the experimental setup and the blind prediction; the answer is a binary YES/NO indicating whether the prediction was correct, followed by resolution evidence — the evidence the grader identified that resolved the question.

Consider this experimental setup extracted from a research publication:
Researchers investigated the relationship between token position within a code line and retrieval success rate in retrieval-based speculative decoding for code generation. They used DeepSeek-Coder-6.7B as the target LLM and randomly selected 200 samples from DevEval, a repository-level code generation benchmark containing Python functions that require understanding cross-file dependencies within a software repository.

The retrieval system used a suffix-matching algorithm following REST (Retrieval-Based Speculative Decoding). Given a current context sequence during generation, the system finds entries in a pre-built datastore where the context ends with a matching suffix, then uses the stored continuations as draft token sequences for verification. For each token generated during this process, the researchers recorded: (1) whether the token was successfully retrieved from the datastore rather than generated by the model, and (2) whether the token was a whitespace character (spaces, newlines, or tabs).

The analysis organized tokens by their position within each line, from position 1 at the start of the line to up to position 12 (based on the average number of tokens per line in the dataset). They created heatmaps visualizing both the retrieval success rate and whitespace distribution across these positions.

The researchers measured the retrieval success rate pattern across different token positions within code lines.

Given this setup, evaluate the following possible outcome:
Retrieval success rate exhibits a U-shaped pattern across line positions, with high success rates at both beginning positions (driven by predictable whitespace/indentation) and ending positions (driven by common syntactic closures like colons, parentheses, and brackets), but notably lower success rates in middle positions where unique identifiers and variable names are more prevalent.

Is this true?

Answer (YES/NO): NO